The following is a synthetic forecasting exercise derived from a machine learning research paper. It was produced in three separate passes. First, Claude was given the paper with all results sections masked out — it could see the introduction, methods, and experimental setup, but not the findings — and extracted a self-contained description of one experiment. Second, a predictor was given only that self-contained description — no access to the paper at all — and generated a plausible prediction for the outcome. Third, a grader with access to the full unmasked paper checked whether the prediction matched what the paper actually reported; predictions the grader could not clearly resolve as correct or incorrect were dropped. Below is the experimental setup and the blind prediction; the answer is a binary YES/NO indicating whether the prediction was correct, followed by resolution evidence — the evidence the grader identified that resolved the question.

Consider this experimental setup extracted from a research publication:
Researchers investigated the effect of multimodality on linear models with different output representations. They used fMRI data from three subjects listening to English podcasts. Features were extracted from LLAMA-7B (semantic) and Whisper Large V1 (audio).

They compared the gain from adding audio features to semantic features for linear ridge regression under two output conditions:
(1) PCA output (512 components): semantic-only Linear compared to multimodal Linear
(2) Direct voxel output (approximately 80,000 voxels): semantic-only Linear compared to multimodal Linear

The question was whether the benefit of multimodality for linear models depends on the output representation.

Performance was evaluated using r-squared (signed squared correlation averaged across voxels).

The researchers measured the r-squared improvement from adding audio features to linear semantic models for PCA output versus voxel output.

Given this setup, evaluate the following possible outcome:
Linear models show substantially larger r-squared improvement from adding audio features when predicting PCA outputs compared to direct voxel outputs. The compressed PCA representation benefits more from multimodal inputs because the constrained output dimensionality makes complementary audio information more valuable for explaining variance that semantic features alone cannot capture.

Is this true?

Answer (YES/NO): NO